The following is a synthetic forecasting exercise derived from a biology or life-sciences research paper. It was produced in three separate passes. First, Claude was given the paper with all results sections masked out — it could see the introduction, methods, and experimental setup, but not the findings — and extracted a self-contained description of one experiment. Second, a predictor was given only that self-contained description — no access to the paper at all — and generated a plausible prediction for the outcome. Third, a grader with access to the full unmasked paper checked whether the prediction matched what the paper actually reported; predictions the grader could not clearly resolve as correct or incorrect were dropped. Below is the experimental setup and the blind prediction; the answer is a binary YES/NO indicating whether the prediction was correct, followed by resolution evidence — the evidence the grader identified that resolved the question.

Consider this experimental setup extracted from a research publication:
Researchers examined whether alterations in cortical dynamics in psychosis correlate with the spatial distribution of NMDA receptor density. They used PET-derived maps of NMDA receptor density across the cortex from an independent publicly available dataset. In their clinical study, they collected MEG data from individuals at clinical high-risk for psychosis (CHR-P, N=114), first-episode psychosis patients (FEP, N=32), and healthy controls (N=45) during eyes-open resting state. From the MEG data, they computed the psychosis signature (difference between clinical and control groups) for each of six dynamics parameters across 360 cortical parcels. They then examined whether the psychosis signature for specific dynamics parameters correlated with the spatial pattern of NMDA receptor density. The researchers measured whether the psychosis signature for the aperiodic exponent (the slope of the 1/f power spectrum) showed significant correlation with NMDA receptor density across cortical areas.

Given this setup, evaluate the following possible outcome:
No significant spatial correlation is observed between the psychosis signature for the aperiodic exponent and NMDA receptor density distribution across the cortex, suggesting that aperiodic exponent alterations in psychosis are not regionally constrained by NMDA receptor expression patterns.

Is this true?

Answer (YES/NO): YES